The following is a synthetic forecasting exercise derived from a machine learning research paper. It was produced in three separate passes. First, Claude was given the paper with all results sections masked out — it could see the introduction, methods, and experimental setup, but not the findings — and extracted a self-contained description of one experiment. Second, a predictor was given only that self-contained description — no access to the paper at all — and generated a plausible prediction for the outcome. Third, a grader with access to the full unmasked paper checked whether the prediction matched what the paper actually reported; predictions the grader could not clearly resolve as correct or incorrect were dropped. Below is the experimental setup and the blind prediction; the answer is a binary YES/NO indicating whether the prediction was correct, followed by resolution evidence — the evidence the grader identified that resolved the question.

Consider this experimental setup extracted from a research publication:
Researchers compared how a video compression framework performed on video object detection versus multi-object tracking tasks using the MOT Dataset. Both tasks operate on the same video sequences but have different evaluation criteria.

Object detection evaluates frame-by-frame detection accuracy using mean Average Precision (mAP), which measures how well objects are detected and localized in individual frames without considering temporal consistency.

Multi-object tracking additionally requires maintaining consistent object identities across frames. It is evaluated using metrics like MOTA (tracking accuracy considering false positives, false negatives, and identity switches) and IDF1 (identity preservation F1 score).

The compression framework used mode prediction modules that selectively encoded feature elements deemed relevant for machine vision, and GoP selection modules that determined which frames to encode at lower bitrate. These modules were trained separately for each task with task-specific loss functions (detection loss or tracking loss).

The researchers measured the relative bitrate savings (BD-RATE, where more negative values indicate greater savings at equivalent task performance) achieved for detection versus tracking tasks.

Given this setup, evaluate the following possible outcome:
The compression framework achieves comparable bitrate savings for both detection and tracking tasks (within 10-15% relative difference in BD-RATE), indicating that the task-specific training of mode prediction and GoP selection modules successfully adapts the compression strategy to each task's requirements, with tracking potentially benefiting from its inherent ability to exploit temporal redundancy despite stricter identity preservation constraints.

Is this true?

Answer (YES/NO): YES